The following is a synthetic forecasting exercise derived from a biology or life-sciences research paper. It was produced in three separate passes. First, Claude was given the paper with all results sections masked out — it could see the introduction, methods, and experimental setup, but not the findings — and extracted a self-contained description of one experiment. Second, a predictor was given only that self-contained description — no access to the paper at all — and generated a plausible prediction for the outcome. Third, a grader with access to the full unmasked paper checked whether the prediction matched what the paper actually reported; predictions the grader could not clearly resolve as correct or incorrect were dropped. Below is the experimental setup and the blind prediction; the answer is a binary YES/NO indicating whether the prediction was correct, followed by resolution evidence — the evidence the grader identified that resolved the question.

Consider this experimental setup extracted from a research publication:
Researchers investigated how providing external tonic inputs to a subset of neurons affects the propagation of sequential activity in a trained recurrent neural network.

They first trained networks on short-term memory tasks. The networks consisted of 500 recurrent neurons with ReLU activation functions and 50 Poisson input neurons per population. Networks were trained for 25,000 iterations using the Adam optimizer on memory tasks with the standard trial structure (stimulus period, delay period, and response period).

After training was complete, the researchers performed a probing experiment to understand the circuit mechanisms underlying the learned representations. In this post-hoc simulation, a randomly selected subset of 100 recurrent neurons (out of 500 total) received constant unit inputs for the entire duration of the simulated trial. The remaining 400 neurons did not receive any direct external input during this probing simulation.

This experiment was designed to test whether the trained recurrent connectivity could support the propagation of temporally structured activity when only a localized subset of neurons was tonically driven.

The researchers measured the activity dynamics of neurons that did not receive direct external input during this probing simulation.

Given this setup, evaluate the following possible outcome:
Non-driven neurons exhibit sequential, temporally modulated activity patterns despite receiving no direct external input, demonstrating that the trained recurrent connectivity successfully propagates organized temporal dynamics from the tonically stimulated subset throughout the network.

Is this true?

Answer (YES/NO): YES